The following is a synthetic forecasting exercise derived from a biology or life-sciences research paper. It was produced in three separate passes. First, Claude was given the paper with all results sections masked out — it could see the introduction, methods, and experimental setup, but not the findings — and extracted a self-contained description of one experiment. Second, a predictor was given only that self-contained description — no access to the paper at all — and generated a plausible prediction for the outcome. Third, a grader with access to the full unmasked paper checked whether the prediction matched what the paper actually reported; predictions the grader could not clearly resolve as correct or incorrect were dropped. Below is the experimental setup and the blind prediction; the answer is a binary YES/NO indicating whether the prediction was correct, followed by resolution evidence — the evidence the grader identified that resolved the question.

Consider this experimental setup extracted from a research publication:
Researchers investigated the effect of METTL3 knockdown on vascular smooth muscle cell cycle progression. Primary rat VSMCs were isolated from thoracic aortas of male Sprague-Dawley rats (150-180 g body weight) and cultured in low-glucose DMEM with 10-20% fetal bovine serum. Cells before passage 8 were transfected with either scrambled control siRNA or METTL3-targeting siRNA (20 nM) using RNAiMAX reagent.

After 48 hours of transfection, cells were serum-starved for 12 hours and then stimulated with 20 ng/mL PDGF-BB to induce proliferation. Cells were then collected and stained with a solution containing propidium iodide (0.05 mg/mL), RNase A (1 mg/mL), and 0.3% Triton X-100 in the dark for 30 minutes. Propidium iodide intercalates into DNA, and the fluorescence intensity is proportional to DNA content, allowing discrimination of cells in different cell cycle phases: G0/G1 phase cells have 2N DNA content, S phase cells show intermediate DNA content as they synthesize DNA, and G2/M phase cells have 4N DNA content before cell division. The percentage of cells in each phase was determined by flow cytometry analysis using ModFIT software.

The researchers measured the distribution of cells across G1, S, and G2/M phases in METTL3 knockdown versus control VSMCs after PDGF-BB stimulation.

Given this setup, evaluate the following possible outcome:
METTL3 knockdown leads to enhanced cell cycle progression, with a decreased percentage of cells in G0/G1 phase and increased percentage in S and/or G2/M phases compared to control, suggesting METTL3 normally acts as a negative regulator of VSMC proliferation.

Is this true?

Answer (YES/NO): NO